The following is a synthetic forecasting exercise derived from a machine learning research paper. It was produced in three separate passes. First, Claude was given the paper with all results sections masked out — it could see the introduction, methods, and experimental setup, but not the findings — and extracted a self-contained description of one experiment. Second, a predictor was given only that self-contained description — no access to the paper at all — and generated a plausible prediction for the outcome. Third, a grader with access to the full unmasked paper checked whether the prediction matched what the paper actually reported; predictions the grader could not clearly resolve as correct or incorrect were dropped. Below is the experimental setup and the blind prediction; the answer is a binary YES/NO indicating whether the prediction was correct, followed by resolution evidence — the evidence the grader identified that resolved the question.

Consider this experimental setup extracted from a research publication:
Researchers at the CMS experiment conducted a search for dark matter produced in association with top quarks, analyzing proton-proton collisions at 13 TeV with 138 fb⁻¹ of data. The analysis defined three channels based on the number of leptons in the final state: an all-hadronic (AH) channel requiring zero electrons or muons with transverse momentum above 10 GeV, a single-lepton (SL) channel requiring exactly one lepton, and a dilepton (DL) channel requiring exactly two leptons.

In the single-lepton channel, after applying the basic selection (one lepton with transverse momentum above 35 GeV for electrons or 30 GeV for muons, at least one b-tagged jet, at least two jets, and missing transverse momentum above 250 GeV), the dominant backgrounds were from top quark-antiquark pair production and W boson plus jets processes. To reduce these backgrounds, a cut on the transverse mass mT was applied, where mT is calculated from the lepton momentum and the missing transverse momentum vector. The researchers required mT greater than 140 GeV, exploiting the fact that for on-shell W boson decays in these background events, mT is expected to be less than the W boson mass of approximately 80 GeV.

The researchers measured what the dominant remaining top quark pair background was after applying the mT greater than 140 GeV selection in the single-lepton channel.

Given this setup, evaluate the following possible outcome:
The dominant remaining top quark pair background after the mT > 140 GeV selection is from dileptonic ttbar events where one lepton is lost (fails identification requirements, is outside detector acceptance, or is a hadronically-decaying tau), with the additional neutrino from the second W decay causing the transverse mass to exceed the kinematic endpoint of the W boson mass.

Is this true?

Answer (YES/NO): YES